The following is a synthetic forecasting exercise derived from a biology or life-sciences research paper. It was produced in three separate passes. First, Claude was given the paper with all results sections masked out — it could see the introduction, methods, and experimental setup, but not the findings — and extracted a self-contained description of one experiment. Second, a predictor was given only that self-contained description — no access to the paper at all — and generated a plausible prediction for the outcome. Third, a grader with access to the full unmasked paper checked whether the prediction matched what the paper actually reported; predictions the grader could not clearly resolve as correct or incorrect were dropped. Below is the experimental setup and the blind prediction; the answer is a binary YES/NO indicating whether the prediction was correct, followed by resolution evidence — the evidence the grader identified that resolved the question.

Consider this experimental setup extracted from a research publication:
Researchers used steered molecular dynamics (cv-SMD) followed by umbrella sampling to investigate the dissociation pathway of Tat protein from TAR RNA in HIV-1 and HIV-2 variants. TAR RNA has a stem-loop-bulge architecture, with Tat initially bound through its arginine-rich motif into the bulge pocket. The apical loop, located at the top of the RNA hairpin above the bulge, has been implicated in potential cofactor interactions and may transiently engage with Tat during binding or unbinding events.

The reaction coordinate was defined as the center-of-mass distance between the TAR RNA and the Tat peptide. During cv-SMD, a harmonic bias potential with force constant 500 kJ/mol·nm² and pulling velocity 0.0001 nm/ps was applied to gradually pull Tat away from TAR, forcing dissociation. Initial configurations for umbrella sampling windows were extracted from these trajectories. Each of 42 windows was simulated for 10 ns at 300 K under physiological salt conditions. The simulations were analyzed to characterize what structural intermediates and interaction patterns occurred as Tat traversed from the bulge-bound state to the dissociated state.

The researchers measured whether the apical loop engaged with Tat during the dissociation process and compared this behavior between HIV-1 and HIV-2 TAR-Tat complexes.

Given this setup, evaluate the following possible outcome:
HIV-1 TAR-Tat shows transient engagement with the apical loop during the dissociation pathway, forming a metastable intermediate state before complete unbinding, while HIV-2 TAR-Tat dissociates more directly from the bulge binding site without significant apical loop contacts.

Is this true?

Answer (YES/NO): NO